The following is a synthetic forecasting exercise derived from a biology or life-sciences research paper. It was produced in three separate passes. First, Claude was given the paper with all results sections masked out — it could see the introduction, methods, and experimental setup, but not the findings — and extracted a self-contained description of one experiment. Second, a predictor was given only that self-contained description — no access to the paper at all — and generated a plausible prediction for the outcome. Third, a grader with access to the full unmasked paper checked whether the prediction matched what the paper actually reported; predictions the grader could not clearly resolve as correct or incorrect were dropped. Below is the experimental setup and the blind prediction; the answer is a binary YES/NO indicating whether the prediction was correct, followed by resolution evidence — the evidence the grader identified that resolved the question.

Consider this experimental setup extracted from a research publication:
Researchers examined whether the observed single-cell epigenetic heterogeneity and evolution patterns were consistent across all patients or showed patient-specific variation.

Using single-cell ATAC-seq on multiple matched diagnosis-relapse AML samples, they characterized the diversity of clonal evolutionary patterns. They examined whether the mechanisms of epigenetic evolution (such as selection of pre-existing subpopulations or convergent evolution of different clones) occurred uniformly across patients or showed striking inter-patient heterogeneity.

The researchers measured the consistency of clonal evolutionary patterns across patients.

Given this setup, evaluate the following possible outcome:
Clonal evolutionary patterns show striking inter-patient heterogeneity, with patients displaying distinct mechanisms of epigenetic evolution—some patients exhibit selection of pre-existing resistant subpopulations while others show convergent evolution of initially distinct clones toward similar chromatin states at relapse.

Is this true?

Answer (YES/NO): YES